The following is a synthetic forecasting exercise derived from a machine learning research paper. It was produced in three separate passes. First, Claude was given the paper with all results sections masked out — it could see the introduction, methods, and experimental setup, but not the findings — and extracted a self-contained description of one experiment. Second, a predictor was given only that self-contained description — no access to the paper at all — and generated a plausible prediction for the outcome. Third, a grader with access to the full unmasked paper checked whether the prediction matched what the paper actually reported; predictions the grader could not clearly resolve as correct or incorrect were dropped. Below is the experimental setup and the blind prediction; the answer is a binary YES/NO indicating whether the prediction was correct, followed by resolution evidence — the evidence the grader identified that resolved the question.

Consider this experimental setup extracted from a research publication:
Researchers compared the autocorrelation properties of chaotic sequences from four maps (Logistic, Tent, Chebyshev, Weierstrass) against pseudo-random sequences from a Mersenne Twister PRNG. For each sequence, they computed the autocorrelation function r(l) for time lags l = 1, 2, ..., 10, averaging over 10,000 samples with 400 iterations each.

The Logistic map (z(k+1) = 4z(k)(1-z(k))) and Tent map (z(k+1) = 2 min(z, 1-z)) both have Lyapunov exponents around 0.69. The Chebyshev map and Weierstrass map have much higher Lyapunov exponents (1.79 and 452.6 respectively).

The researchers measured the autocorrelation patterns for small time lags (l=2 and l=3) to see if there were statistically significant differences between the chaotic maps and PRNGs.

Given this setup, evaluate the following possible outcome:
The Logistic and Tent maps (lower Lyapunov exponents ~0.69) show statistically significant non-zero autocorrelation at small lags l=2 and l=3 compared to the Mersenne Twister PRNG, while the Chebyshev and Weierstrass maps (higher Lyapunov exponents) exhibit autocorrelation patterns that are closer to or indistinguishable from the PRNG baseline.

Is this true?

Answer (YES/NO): YES